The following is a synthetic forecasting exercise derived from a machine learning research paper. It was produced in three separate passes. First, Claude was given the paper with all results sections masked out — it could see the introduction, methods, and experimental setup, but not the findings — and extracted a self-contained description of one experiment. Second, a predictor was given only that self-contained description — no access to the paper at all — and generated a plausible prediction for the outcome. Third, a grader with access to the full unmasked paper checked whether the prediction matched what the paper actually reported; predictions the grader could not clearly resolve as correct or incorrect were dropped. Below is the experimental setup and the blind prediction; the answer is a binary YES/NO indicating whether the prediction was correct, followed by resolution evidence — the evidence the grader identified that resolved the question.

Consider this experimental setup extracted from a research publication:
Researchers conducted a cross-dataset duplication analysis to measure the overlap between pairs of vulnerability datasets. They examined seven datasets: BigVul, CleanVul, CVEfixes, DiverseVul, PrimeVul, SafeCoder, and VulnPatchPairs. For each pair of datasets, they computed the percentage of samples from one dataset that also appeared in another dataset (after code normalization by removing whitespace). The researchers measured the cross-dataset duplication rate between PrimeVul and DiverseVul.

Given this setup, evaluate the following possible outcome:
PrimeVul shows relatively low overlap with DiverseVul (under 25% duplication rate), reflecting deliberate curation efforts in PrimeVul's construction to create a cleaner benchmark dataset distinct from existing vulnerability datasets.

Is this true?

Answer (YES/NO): NO